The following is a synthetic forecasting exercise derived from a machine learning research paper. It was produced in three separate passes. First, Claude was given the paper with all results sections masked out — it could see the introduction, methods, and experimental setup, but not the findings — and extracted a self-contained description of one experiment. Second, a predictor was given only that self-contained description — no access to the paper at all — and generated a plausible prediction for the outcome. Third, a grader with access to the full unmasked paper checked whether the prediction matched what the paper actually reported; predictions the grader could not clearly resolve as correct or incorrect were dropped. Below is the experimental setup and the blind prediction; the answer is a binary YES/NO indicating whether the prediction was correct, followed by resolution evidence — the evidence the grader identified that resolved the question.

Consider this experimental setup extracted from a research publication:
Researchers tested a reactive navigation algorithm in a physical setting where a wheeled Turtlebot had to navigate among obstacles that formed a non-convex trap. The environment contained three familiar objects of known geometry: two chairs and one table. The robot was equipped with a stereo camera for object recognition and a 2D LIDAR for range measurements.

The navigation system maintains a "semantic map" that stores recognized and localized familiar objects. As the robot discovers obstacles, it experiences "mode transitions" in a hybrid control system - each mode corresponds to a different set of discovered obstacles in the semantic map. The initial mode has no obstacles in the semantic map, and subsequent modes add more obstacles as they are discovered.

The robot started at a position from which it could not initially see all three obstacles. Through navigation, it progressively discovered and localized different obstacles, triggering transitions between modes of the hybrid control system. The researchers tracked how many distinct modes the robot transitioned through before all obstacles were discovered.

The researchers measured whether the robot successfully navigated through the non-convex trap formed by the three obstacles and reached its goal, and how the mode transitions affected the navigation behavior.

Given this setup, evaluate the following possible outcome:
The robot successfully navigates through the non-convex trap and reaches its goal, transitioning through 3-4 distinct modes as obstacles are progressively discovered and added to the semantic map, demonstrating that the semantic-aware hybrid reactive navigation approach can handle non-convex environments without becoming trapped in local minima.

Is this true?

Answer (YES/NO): YES